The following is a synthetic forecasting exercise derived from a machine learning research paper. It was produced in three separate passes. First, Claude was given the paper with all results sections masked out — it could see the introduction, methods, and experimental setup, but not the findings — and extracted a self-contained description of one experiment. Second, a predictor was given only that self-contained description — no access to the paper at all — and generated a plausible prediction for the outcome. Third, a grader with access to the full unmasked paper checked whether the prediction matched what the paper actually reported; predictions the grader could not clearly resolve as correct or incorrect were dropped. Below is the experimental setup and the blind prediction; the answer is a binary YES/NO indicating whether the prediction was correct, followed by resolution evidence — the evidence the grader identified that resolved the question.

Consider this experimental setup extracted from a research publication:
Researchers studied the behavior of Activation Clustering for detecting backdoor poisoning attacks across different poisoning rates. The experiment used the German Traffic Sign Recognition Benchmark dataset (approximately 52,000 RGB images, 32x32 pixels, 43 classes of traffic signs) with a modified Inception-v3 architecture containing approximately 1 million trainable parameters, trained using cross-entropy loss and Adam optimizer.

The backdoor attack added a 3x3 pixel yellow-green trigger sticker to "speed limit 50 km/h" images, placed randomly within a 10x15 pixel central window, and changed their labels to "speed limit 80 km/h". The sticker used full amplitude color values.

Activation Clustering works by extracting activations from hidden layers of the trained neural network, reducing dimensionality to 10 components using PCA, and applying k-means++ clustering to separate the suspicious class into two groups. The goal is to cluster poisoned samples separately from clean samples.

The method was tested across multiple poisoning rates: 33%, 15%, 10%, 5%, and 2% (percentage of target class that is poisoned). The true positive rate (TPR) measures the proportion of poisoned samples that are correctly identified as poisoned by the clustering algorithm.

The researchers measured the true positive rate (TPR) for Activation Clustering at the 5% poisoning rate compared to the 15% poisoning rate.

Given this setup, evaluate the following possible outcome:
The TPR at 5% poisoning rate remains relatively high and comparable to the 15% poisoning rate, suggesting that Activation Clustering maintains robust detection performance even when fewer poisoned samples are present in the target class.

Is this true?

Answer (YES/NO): NO